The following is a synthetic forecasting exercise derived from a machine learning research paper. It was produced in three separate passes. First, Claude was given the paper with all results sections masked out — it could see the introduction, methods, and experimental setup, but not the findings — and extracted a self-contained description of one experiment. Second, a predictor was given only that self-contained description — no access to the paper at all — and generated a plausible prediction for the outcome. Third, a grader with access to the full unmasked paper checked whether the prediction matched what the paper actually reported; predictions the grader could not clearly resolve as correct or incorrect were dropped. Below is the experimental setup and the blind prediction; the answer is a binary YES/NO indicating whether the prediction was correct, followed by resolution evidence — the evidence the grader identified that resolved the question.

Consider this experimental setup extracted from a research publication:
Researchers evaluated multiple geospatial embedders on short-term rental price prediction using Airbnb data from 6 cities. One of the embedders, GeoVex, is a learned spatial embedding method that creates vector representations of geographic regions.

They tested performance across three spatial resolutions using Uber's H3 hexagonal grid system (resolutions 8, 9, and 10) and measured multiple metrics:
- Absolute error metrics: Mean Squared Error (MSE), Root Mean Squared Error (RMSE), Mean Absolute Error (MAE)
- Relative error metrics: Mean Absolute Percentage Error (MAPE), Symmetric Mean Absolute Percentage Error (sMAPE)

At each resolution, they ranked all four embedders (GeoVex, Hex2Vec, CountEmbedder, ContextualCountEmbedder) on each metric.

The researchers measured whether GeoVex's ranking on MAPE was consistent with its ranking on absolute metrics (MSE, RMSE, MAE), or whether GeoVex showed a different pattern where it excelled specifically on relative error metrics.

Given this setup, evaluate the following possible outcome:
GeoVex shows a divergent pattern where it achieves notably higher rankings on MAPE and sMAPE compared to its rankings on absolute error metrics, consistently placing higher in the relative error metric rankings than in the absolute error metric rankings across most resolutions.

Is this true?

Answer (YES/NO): YES